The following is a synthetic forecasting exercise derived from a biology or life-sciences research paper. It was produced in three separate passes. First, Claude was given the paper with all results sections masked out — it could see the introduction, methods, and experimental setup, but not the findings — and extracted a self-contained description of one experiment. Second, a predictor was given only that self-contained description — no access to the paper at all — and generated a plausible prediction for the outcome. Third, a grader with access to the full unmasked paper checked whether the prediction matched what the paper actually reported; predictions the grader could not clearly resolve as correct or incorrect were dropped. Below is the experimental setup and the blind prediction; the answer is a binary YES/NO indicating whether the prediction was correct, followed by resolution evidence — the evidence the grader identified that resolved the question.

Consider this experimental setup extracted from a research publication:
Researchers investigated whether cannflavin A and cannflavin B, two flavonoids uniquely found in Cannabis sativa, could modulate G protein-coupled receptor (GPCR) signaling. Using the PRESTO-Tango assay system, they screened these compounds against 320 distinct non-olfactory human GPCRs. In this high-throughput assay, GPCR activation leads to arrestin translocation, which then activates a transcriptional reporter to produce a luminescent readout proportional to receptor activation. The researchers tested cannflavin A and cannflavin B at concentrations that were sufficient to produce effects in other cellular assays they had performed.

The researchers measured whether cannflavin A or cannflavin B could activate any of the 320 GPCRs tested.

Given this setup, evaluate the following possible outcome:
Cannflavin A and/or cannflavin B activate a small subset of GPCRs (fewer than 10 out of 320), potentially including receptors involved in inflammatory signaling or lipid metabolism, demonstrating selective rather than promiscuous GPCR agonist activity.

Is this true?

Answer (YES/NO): NO